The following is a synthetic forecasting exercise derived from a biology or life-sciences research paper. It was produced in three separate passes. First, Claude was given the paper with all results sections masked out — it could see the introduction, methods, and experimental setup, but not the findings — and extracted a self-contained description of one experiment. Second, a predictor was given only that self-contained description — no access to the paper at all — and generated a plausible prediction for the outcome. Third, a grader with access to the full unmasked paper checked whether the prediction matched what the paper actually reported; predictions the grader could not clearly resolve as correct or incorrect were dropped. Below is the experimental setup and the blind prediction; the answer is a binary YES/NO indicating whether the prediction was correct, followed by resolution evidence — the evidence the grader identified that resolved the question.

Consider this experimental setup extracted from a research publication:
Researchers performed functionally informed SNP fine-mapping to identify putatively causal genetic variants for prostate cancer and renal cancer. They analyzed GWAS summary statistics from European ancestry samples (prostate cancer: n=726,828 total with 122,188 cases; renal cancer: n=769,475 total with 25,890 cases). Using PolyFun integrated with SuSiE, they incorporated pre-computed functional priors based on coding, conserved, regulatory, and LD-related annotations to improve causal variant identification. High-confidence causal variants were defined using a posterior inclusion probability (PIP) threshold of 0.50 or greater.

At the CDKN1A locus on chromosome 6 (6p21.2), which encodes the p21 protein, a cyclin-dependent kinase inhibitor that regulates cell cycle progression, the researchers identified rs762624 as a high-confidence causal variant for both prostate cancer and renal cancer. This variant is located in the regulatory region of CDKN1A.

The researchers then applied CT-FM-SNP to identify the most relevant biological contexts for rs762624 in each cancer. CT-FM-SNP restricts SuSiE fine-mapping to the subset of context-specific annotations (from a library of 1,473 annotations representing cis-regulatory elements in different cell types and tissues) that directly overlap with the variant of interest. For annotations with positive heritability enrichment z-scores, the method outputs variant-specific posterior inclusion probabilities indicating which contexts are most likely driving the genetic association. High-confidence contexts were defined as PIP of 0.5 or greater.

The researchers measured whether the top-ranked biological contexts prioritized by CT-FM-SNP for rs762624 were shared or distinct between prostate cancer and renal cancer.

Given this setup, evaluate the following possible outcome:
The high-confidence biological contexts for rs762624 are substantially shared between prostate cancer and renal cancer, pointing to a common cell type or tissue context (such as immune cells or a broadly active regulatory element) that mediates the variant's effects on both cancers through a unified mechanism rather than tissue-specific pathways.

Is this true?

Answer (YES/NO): NO